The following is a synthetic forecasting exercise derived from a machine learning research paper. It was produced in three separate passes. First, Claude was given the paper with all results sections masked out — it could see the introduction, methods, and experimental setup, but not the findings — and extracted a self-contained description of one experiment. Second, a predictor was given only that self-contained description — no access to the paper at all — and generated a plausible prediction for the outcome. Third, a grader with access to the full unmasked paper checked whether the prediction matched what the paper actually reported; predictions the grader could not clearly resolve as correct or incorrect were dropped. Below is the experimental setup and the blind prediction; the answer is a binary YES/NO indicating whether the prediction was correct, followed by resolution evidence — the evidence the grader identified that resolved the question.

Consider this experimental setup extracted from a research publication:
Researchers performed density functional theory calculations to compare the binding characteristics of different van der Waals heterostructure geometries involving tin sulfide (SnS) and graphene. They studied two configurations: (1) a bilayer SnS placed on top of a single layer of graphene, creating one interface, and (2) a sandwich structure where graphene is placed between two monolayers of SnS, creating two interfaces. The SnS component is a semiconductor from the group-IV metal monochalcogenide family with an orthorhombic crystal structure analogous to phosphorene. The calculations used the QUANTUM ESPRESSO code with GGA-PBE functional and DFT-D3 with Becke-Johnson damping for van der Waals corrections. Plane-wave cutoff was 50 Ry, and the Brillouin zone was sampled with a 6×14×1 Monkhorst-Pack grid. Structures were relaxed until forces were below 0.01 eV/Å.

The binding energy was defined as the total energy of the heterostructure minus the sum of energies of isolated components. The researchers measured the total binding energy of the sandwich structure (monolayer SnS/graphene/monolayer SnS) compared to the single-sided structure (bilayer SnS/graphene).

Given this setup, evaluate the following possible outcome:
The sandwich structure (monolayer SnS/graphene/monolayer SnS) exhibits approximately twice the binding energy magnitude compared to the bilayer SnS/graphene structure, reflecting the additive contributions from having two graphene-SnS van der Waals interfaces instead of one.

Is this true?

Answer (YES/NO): YES